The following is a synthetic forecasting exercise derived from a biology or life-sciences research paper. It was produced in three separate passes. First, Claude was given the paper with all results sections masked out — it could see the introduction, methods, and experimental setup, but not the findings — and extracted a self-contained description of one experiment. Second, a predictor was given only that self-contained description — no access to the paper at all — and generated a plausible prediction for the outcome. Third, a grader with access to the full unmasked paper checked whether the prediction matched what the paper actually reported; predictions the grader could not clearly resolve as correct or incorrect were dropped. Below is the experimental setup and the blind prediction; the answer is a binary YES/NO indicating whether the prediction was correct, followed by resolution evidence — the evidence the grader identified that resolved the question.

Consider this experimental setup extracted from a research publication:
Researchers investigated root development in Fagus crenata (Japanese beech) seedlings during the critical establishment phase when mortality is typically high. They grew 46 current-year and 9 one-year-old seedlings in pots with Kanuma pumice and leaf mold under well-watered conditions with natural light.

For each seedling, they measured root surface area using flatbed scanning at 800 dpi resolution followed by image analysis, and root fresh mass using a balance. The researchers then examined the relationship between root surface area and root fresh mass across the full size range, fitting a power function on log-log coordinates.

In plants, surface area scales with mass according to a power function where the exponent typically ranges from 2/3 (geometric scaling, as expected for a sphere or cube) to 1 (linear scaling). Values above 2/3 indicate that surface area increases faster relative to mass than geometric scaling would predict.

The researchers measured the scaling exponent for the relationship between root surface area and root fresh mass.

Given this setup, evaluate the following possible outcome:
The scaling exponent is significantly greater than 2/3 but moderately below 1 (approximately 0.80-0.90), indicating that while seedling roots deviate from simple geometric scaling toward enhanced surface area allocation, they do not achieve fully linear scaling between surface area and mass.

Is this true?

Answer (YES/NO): NO